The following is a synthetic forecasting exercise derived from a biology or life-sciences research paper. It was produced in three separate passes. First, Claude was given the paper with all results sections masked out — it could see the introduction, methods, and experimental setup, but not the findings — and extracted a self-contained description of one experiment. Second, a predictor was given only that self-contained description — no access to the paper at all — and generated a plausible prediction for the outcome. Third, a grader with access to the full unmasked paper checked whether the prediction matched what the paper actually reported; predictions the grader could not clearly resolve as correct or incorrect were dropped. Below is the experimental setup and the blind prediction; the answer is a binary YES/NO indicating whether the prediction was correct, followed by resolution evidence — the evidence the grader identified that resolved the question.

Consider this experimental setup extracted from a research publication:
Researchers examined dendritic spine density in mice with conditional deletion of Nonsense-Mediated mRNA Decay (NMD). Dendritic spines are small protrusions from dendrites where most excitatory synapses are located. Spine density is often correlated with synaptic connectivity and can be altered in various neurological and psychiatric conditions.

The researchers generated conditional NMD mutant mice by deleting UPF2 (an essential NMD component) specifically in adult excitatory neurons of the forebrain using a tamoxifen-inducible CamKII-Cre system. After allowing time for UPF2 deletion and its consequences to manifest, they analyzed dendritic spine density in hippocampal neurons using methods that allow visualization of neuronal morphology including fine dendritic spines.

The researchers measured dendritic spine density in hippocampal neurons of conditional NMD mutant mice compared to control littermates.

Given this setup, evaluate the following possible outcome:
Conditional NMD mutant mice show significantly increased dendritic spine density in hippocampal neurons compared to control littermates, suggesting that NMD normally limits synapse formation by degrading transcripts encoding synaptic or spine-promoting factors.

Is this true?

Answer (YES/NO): NO